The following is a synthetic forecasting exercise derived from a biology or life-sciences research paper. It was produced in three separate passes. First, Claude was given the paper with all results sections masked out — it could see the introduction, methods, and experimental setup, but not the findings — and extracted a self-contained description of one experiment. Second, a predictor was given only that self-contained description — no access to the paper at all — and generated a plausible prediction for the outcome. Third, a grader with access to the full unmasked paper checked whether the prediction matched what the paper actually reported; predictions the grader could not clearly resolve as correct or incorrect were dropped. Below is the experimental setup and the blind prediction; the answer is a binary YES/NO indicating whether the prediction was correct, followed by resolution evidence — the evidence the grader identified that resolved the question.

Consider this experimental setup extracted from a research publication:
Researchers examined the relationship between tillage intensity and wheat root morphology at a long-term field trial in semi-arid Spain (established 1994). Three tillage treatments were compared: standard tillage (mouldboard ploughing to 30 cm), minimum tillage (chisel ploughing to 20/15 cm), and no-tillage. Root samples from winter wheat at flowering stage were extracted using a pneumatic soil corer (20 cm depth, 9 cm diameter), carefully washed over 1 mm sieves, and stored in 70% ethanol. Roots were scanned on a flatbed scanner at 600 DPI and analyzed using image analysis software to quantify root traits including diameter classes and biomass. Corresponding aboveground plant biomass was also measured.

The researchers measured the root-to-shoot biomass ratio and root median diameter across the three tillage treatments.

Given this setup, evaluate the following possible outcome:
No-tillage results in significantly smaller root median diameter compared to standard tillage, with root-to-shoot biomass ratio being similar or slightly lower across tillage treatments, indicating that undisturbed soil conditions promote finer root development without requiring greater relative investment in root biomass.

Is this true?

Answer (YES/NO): NO